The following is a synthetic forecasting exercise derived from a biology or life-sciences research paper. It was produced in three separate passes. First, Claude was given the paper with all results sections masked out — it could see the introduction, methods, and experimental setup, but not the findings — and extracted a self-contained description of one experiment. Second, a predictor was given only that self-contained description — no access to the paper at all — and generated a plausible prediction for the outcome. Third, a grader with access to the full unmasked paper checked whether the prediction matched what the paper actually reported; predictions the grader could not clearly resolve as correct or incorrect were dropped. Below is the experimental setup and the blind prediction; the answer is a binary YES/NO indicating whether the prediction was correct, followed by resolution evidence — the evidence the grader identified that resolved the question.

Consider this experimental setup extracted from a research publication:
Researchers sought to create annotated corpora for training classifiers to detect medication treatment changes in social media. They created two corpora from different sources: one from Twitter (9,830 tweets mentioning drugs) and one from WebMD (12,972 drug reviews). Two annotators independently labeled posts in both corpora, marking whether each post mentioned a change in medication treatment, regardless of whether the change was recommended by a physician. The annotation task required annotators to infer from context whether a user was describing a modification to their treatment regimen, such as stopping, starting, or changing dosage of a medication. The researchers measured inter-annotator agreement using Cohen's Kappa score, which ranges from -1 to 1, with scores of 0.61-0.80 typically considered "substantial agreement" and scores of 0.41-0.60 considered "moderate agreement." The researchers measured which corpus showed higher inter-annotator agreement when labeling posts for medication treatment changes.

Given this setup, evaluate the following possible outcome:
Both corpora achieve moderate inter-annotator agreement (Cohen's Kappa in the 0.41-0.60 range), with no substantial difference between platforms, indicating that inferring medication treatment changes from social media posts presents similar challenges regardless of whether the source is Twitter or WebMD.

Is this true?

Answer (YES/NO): NO